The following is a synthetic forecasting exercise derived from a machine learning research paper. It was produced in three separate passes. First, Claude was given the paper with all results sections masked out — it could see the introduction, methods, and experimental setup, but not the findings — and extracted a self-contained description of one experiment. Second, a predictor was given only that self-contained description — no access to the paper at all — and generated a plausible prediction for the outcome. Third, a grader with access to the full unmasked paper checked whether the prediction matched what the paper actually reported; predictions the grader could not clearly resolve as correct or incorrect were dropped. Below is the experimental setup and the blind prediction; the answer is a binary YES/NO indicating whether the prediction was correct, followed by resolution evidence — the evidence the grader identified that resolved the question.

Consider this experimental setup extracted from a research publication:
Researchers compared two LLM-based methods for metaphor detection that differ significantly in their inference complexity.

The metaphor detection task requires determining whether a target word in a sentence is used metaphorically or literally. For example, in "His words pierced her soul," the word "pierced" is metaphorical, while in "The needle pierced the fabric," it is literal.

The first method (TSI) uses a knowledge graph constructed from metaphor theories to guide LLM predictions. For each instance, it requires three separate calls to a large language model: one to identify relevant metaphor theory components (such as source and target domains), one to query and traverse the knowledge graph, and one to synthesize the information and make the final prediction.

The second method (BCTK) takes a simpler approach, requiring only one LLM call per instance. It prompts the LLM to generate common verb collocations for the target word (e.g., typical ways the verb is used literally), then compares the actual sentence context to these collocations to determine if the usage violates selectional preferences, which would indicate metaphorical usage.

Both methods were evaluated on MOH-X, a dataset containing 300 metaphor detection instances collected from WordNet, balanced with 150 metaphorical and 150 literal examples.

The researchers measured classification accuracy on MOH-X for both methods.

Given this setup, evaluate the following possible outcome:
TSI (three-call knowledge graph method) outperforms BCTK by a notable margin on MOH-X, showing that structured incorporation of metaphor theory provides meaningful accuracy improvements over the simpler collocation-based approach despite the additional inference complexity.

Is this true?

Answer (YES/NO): YES